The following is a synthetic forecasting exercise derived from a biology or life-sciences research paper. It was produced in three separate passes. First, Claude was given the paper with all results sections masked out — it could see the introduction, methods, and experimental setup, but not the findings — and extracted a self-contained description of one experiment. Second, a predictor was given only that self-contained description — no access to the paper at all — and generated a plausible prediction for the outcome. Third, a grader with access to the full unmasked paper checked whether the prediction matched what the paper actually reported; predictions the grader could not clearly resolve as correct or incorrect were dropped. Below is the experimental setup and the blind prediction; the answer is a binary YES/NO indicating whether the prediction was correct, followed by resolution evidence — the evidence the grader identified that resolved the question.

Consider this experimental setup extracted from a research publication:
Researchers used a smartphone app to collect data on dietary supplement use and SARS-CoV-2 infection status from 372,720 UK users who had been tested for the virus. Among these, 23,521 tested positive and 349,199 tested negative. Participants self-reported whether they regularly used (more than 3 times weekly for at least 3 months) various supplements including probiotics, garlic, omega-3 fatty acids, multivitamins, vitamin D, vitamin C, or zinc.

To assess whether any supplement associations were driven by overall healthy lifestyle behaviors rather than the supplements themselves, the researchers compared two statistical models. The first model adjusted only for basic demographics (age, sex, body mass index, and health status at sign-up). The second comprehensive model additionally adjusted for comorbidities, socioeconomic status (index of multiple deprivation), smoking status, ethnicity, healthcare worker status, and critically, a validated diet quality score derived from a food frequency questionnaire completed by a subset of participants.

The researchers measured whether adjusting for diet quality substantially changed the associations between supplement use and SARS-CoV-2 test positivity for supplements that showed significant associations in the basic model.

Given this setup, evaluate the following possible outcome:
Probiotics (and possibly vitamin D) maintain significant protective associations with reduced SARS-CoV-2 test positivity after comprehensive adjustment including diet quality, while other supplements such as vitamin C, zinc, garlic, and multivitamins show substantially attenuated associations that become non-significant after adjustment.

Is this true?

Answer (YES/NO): NO